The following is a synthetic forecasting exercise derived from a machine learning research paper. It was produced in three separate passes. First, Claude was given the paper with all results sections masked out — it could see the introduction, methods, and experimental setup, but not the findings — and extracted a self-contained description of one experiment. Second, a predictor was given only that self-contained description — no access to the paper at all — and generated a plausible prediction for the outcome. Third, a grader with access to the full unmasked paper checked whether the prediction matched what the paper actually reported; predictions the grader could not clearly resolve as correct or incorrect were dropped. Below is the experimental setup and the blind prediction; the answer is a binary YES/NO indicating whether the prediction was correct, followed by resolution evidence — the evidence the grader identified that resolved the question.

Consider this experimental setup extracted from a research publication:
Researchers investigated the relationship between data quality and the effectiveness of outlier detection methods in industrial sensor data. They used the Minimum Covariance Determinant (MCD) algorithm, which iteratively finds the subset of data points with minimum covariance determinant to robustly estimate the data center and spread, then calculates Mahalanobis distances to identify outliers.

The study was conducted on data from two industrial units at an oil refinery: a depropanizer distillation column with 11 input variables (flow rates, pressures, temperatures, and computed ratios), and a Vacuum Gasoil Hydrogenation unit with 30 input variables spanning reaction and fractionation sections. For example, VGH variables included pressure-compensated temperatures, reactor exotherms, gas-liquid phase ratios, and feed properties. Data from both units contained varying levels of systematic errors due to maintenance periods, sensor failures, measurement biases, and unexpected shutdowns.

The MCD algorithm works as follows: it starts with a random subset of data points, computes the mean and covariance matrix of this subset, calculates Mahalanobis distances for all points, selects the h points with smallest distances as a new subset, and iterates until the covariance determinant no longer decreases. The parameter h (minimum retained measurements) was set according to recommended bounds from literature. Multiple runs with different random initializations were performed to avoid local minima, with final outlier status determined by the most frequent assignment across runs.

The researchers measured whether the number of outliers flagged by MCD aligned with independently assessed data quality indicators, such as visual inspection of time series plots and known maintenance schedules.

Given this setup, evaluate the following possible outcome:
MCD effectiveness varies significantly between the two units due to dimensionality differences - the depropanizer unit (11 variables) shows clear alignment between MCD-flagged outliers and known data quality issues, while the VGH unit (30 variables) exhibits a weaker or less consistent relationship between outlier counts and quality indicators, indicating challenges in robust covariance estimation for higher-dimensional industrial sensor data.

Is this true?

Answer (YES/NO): NO